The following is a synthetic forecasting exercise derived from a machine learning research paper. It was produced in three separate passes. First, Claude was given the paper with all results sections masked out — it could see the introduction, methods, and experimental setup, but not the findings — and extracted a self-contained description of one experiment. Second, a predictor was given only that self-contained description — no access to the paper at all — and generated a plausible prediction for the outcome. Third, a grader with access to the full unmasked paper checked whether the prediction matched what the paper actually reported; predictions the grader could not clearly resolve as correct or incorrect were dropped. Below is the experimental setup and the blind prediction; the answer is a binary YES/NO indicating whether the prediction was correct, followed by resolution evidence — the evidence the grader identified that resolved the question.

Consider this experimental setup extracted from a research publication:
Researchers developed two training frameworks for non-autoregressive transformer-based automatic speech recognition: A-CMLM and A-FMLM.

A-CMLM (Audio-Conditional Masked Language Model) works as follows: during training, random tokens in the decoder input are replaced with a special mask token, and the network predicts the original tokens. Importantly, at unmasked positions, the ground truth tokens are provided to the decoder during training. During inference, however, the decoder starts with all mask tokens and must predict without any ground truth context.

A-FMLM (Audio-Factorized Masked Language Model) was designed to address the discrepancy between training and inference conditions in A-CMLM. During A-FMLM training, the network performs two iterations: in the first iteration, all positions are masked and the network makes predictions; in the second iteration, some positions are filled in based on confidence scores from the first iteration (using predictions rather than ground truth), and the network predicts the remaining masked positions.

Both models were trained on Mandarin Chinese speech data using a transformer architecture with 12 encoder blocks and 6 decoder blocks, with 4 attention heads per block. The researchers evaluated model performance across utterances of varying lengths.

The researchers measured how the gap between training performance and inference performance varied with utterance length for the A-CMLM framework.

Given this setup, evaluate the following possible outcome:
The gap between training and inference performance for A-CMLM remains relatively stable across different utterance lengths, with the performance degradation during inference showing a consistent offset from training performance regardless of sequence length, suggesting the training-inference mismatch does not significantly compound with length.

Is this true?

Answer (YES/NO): NO